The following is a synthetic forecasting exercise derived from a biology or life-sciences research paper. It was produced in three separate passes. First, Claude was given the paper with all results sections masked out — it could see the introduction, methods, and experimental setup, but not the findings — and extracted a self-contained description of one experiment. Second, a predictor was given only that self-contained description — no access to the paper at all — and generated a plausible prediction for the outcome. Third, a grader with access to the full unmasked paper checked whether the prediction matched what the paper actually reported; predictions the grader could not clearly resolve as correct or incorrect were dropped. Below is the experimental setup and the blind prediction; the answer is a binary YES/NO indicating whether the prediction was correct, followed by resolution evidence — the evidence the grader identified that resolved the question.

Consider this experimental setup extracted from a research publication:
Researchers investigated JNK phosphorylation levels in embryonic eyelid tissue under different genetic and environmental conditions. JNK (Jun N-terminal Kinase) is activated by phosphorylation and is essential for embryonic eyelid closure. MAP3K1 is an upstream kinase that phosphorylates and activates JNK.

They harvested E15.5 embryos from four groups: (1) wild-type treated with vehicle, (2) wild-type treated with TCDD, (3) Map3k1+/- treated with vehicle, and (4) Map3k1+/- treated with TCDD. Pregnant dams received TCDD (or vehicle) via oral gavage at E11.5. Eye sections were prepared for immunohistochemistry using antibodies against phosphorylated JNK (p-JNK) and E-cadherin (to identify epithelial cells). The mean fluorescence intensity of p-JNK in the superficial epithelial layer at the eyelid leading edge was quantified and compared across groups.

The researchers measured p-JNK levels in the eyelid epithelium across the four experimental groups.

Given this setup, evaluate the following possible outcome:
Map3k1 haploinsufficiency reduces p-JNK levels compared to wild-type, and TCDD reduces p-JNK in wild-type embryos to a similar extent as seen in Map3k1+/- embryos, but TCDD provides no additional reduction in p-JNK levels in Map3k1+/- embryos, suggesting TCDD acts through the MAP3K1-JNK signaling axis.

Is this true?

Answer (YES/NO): NO